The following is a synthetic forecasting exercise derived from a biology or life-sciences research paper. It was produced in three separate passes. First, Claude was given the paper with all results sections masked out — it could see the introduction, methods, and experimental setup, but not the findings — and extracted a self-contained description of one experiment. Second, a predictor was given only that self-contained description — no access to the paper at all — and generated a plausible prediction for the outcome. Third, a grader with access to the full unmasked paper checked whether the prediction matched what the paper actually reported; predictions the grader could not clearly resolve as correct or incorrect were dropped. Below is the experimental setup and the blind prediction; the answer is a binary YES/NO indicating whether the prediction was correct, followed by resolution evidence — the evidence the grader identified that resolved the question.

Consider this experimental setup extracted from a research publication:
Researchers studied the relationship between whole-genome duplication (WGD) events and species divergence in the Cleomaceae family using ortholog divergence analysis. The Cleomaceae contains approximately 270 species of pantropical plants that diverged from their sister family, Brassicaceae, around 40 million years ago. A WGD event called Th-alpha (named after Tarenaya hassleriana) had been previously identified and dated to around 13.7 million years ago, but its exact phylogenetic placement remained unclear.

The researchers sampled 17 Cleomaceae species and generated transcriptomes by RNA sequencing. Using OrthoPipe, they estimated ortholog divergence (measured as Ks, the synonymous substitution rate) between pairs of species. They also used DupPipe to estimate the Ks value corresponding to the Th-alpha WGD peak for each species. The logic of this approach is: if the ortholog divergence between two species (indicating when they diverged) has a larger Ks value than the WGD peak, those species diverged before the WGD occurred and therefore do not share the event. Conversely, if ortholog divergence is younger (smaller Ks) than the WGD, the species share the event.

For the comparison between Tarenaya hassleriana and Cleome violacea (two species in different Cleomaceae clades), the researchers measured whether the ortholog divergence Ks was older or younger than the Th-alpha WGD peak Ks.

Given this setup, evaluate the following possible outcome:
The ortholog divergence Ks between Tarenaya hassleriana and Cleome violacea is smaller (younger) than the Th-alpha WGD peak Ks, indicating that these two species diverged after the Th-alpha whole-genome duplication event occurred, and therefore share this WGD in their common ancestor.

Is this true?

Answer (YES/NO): NO